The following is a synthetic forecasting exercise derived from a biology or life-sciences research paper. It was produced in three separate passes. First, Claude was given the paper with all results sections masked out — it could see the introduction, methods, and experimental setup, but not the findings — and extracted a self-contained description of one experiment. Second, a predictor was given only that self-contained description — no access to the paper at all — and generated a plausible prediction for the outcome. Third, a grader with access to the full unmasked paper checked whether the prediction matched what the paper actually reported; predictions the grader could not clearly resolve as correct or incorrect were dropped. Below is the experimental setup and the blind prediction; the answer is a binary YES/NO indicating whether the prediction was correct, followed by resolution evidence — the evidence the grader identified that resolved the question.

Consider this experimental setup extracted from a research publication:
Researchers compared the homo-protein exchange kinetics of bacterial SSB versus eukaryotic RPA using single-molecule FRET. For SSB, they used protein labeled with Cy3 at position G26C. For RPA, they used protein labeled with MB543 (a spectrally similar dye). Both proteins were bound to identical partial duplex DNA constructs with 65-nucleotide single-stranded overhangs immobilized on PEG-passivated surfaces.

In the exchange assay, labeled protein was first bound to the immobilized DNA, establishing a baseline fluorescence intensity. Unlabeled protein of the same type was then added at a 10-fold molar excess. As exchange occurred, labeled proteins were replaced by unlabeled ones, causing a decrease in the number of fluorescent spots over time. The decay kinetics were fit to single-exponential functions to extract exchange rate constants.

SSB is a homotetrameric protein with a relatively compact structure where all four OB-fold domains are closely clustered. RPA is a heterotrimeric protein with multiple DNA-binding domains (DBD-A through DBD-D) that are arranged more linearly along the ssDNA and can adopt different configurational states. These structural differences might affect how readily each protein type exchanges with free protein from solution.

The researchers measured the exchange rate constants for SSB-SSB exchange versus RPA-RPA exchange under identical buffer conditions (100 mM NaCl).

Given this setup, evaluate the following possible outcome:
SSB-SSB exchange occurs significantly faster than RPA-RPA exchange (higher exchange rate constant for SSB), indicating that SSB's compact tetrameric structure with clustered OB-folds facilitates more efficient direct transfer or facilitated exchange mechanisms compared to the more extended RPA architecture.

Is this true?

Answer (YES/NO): YES